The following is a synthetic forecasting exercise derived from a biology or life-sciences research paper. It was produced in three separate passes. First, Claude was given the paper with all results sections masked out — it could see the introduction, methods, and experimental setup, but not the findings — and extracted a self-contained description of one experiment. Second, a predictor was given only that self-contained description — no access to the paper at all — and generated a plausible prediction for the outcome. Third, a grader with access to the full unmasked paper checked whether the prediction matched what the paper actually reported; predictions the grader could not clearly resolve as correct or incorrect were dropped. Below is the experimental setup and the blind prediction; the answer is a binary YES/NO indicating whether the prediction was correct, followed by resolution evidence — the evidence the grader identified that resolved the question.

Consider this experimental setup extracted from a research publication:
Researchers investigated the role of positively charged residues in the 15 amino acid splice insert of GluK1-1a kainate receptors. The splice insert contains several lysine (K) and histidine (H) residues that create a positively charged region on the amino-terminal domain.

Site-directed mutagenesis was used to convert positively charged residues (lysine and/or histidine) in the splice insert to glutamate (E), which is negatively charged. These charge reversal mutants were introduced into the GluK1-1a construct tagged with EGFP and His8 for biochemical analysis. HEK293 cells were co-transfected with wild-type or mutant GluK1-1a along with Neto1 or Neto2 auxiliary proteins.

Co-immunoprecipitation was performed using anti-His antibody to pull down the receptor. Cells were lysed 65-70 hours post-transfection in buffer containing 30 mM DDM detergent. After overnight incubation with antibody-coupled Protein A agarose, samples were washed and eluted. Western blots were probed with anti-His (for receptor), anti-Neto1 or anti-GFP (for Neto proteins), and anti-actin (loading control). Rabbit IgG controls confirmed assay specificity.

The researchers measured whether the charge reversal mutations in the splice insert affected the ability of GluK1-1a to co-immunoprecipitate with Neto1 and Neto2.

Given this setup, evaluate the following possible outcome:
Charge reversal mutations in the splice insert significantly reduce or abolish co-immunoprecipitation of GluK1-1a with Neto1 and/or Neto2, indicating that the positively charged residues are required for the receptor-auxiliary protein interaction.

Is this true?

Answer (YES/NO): NO